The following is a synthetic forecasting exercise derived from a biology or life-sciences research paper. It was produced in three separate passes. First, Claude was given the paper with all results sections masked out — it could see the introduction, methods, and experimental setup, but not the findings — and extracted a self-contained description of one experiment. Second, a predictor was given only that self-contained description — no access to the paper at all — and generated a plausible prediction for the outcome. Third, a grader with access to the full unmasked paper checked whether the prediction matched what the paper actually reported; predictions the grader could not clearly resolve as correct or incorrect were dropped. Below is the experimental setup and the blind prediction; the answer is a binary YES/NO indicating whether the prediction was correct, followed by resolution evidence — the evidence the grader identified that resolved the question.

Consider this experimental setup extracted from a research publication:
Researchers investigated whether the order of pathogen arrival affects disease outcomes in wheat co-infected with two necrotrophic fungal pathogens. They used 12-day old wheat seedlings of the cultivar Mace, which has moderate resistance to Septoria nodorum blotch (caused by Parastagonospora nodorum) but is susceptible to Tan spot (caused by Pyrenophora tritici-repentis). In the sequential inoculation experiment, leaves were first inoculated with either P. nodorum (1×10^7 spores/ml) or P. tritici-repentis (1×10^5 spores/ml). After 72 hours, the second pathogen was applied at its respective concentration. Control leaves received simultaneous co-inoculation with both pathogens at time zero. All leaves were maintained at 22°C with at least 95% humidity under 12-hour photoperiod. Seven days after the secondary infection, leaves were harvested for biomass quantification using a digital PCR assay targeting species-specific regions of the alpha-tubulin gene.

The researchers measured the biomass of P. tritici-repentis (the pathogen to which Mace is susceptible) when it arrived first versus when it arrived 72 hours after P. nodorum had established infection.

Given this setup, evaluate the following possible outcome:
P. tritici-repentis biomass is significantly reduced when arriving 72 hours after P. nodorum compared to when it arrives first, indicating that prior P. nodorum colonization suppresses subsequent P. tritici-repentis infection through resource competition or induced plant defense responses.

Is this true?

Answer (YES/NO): YES